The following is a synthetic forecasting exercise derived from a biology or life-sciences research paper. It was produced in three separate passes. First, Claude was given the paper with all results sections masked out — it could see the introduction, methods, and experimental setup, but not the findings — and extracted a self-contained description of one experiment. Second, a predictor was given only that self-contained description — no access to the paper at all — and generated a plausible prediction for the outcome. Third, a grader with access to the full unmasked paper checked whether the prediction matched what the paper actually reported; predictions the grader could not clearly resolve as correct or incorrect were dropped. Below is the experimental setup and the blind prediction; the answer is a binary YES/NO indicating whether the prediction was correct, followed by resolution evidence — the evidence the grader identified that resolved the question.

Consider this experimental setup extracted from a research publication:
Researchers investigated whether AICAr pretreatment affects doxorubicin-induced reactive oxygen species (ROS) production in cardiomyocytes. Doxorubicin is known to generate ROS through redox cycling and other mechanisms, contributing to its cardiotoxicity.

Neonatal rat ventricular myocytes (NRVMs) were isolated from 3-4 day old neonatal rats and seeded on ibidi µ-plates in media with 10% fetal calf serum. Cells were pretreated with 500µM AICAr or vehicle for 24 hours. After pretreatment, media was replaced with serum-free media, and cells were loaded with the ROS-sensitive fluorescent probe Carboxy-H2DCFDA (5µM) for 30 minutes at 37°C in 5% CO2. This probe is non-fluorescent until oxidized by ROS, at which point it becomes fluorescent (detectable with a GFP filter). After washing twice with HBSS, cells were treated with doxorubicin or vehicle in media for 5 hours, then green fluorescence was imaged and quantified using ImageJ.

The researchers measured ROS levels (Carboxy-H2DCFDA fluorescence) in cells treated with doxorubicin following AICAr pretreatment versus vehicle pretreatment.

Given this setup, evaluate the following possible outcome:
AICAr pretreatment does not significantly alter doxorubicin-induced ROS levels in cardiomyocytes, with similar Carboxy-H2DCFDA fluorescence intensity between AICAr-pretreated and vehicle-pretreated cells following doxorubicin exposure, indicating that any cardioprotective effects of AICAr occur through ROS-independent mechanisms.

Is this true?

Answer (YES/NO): NO